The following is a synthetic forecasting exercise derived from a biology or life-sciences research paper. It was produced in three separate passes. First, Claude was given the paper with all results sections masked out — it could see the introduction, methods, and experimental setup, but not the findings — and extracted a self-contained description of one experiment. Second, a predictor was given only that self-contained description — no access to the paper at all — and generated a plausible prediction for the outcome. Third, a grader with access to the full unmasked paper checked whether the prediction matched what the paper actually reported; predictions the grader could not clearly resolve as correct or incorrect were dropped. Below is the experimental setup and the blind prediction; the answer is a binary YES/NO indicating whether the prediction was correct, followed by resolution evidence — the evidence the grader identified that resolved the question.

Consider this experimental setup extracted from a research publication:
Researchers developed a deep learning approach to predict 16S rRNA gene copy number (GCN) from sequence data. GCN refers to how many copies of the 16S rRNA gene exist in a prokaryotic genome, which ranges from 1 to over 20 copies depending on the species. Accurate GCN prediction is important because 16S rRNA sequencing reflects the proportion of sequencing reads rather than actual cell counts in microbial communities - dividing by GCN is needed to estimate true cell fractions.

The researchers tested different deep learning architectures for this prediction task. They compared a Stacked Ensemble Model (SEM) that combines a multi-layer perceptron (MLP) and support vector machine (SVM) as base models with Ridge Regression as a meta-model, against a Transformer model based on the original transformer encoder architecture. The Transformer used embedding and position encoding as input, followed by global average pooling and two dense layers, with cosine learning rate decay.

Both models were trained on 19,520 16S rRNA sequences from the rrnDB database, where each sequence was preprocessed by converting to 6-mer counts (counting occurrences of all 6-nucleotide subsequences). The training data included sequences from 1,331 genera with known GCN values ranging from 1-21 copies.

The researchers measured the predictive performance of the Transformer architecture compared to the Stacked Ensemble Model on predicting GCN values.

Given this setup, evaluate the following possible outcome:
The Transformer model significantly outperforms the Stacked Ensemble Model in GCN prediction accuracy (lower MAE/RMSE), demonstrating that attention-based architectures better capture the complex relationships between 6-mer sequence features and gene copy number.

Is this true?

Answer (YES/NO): NO